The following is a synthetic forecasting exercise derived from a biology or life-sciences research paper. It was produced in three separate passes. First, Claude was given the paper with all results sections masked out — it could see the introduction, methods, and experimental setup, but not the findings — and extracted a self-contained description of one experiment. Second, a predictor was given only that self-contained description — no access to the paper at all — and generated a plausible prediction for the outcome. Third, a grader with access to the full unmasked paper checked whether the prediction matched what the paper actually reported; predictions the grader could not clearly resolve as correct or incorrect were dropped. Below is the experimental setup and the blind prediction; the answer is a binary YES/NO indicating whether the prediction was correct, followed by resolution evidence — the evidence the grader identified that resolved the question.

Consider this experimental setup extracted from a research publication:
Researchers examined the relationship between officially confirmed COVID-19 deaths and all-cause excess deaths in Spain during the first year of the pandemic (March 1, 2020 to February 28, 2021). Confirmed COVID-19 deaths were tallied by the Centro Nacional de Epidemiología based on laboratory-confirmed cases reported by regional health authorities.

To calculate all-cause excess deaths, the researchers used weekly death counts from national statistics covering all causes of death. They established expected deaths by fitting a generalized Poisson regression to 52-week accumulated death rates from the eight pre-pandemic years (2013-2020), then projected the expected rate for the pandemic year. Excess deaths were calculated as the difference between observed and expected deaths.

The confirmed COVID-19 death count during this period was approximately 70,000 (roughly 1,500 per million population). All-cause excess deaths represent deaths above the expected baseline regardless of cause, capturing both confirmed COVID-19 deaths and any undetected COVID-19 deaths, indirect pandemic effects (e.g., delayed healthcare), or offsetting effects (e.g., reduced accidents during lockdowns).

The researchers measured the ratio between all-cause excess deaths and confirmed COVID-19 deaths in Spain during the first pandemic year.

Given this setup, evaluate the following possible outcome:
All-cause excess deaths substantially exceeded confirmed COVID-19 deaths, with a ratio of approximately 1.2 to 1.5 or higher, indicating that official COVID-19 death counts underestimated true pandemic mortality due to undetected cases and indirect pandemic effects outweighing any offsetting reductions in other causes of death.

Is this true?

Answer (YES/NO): NO